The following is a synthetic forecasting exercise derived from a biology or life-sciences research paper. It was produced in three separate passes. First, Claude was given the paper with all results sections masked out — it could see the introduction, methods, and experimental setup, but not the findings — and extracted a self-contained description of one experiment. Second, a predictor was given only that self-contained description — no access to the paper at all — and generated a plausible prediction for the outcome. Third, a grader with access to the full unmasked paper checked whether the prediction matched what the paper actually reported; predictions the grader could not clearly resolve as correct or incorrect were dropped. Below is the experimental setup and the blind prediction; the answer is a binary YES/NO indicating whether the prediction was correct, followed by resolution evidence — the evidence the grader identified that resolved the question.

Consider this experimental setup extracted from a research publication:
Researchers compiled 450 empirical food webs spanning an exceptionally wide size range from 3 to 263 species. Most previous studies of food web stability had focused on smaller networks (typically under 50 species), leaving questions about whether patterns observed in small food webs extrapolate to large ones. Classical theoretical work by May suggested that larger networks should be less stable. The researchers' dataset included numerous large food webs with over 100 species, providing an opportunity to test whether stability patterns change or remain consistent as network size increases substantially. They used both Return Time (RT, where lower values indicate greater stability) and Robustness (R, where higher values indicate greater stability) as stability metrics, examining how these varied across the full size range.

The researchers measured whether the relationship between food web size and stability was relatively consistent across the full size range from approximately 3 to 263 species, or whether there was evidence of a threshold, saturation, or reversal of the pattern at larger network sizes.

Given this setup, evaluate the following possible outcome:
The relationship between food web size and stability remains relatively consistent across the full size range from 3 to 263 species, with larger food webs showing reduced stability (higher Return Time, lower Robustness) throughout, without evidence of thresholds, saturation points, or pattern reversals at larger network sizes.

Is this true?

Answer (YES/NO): NO